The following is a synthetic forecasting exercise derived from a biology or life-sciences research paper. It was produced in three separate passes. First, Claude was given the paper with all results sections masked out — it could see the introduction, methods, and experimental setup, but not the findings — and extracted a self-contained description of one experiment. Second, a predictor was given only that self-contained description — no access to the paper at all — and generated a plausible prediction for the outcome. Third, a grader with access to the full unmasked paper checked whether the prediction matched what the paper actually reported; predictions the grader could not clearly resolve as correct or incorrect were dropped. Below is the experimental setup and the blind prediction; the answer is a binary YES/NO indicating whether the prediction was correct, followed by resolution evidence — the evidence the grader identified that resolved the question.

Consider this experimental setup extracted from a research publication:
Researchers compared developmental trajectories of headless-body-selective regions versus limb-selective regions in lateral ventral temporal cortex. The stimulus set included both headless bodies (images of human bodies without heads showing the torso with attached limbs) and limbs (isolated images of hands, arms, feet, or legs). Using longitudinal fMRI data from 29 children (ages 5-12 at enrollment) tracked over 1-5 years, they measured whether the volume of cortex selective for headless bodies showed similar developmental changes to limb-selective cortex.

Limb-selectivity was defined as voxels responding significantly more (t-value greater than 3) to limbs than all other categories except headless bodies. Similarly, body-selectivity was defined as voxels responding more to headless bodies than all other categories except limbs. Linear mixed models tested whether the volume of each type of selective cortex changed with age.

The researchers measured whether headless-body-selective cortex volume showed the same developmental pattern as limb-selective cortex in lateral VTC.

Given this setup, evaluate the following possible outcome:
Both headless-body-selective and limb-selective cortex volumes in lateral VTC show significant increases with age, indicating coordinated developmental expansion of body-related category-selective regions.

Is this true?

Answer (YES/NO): NO